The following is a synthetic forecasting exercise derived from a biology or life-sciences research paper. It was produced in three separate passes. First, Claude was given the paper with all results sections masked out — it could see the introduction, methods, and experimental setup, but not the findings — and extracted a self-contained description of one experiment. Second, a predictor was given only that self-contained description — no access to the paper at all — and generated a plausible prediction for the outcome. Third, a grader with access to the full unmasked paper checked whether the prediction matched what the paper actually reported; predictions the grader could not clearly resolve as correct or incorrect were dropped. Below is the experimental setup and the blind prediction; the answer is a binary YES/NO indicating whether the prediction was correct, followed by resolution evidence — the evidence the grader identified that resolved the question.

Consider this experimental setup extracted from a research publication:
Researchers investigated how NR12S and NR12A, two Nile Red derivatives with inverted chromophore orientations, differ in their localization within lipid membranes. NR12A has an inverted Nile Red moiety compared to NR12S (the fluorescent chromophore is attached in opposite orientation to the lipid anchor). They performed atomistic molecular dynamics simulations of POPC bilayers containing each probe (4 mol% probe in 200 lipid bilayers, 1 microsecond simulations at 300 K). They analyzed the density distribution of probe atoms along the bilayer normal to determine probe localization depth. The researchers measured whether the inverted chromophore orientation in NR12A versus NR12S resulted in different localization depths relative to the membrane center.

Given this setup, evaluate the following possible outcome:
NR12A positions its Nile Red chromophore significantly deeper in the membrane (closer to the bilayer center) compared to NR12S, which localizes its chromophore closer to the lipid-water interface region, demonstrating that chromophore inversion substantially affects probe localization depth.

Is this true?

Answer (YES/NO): YES